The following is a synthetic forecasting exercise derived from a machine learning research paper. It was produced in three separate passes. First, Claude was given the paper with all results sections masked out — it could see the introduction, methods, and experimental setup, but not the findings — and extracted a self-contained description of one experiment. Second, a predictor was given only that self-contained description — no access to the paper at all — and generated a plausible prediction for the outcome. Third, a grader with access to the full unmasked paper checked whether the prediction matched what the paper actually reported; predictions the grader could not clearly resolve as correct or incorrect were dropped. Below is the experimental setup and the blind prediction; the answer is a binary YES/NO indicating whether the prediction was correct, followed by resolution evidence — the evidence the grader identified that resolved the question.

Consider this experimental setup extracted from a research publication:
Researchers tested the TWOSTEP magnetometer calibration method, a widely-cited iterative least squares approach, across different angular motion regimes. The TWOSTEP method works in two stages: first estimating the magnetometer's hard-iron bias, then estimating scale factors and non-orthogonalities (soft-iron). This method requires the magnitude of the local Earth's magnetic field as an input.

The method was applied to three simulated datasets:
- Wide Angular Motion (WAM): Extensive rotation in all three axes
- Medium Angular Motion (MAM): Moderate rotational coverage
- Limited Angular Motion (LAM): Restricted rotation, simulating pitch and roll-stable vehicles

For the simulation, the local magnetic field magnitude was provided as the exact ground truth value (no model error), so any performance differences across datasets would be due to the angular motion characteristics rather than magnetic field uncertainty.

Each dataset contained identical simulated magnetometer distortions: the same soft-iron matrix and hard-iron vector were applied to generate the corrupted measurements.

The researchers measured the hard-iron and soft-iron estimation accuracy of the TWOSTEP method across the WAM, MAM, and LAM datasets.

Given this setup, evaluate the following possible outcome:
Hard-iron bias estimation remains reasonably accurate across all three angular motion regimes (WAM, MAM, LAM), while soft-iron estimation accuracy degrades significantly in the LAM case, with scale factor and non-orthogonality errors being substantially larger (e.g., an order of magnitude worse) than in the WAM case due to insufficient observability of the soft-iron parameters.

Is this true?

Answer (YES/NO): NO